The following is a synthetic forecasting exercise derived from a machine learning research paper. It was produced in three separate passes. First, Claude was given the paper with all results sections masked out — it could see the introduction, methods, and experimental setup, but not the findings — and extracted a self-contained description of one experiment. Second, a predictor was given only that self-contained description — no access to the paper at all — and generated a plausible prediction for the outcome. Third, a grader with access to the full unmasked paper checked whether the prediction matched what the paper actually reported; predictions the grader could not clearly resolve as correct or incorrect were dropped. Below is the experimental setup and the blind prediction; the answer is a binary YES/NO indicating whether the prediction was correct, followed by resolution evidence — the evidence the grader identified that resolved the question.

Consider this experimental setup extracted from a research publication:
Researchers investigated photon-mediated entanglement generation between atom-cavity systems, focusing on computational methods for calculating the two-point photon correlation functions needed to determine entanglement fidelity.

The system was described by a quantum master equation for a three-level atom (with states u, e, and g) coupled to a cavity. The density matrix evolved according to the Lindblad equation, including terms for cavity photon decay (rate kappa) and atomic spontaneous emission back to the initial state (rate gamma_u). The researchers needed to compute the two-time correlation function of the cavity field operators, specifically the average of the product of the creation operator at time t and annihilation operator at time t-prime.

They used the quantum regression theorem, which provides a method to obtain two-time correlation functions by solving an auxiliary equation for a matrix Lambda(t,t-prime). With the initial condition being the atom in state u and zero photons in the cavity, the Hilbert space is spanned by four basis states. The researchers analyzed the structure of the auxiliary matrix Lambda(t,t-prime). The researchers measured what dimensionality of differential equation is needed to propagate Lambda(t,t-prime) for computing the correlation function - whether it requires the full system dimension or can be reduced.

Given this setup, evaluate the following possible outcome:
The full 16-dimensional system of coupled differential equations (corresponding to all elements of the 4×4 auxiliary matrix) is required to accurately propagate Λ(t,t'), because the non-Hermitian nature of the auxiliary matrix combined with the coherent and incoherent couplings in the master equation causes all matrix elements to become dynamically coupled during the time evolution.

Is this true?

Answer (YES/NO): NO